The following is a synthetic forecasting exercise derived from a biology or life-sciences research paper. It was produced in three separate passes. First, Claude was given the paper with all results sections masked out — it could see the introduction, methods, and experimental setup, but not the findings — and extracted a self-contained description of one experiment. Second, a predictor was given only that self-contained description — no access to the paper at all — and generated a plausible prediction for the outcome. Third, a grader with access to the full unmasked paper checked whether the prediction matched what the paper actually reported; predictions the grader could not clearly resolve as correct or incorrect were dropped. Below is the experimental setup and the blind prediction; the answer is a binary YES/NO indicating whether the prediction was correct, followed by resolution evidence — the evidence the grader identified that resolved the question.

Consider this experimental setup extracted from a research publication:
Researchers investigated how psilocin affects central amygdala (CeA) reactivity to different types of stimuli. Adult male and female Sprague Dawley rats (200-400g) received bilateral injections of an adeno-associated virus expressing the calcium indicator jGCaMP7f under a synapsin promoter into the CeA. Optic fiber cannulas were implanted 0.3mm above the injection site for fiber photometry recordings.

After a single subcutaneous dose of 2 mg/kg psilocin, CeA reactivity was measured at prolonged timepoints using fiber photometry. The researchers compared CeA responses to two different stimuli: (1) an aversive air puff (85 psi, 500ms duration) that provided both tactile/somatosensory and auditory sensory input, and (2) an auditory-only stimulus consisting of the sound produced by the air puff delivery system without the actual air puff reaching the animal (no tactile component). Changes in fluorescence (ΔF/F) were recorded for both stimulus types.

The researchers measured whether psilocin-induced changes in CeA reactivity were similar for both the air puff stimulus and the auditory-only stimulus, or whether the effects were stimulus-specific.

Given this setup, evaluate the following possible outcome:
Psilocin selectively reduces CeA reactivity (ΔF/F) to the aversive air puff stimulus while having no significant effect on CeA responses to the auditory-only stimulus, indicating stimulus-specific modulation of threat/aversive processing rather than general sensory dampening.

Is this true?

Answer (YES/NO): NO